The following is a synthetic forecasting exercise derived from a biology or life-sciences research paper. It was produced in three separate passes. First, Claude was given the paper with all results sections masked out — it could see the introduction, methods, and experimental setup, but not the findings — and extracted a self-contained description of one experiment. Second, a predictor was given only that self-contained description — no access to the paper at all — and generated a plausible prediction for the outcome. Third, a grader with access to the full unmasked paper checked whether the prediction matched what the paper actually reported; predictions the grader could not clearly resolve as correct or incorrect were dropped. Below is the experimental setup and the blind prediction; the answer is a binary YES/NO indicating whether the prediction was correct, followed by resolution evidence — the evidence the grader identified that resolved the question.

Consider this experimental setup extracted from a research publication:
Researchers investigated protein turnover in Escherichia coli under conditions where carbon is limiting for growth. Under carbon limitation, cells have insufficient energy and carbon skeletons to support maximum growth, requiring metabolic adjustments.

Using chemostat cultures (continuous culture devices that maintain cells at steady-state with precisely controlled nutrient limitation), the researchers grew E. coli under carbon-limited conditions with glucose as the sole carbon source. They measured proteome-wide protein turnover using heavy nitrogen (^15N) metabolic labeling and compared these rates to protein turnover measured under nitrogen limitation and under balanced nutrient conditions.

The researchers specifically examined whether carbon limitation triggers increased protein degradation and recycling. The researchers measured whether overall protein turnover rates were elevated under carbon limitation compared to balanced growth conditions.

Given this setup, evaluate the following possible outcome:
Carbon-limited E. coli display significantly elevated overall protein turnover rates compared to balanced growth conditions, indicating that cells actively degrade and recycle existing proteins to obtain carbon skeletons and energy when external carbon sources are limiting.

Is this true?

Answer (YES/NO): NO